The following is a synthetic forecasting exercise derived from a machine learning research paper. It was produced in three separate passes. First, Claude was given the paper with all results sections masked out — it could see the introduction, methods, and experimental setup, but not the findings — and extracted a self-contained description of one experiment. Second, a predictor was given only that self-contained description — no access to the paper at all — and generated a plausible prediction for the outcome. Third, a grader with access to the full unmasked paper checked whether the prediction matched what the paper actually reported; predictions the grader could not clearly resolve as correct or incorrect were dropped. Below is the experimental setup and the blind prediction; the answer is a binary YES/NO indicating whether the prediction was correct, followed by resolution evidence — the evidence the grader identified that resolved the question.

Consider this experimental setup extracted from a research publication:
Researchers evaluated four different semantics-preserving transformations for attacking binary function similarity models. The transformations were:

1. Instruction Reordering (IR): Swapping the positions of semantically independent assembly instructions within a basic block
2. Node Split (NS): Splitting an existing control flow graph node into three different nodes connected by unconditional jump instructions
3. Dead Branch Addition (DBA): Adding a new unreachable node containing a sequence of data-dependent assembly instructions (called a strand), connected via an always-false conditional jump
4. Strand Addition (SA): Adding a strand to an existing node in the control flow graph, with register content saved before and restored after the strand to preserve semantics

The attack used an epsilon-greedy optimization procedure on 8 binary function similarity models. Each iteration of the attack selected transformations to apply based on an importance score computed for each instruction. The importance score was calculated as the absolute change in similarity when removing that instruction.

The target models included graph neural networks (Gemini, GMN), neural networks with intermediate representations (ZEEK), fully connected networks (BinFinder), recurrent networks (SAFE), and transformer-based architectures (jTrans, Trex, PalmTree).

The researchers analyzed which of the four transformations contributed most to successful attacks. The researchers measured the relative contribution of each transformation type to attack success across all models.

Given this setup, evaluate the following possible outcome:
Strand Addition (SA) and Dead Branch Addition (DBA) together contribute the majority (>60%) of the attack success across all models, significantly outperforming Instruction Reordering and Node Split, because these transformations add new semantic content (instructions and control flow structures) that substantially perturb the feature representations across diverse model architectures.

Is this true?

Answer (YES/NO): YES